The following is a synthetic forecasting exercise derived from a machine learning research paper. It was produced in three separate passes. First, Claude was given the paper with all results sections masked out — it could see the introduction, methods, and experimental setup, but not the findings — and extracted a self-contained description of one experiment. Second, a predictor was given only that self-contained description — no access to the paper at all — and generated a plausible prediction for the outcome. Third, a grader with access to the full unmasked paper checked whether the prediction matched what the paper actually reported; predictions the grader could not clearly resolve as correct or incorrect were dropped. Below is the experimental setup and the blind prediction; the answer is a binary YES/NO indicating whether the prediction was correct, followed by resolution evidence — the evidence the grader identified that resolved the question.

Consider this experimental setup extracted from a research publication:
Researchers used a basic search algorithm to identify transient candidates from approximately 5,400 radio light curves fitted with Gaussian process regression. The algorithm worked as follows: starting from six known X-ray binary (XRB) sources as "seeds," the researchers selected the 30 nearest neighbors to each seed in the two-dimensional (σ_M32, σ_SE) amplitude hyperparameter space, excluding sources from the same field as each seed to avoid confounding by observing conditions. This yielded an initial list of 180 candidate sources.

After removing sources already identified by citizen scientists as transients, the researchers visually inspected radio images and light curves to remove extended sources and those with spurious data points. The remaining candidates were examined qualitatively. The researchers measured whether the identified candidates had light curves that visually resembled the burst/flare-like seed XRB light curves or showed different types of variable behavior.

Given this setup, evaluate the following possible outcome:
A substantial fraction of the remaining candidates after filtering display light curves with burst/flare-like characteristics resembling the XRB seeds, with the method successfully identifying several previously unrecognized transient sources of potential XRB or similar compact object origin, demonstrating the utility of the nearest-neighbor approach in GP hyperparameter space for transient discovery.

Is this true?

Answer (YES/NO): NO